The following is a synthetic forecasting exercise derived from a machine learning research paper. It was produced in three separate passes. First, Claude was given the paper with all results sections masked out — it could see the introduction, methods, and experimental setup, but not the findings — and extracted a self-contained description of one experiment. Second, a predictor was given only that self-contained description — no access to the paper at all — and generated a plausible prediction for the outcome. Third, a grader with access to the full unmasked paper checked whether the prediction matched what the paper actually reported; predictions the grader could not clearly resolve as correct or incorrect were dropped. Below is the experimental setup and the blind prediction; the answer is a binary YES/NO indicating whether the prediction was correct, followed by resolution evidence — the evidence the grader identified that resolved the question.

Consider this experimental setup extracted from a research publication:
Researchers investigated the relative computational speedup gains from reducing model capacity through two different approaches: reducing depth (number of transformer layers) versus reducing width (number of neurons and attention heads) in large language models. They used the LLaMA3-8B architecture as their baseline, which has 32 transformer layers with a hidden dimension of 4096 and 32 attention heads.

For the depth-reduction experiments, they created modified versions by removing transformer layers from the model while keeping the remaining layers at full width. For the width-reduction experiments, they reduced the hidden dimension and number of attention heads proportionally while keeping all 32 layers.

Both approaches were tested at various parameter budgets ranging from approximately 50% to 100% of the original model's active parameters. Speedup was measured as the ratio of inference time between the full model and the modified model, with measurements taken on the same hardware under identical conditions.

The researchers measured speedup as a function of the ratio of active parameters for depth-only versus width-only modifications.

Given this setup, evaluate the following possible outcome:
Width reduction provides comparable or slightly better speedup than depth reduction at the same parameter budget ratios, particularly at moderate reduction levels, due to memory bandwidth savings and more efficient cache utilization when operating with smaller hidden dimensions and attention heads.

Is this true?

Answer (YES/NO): NO